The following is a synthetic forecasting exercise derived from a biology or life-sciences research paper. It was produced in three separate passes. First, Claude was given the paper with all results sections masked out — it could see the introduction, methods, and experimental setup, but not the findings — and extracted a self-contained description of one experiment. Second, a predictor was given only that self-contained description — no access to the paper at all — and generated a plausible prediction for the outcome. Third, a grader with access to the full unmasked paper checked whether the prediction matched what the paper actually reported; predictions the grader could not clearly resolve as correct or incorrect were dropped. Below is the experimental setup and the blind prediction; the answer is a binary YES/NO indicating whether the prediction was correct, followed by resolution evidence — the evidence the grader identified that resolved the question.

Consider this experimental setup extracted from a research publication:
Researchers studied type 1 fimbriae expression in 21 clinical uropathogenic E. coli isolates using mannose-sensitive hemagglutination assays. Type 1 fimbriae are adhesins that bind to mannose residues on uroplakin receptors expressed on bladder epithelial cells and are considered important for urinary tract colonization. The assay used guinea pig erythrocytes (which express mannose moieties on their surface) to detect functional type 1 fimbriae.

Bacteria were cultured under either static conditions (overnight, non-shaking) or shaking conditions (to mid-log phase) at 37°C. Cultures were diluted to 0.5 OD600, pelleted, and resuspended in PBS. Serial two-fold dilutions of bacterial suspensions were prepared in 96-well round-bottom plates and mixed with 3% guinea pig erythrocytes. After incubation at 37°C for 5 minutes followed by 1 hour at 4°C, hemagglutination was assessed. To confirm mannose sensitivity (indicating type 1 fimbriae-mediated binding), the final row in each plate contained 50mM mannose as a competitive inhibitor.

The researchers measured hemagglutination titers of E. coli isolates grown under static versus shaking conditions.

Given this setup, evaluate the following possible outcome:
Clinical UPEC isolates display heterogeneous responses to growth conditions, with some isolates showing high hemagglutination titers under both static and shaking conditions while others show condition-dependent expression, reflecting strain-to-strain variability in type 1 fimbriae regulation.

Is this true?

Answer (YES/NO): NO